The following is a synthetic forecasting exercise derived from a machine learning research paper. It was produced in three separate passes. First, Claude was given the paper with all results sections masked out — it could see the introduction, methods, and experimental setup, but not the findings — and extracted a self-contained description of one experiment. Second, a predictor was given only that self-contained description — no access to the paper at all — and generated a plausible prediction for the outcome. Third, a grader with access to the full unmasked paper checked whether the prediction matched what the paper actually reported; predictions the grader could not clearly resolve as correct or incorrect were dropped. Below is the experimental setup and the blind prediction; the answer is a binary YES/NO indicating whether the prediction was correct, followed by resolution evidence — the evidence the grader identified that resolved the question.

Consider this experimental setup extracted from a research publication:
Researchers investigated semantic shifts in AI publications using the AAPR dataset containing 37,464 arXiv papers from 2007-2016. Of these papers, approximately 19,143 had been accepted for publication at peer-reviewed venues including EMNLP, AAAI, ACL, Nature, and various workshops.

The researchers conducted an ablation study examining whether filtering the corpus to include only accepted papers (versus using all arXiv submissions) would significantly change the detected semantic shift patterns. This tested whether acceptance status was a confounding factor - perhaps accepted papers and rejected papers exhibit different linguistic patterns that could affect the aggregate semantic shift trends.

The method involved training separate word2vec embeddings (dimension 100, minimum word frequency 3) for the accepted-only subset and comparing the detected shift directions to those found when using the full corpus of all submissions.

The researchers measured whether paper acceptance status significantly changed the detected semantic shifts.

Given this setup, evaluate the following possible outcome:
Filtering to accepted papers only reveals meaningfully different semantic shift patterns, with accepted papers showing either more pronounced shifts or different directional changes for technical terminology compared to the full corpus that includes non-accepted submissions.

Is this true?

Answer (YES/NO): NO